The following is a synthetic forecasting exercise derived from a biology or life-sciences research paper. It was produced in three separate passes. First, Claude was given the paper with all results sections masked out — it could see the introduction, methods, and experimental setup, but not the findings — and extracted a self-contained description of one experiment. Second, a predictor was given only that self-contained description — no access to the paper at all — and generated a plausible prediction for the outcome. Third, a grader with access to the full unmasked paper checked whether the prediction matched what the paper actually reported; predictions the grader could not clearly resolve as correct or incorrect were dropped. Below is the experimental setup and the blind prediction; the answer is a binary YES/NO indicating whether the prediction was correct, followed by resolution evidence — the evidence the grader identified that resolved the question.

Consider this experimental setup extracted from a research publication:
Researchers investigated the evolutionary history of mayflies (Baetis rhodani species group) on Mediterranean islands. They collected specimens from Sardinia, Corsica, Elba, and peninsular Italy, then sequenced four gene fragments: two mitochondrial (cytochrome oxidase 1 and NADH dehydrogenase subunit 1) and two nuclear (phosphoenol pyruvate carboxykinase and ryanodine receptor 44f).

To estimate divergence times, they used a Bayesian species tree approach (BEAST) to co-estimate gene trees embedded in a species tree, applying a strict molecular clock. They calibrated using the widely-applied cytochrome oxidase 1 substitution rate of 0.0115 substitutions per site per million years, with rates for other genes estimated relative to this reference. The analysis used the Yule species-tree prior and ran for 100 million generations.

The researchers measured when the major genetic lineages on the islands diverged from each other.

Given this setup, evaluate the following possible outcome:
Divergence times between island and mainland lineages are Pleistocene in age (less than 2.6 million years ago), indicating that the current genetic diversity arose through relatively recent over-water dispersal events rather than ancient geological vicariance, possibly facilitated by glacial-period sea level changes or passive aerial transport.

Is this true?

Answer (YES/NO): NO